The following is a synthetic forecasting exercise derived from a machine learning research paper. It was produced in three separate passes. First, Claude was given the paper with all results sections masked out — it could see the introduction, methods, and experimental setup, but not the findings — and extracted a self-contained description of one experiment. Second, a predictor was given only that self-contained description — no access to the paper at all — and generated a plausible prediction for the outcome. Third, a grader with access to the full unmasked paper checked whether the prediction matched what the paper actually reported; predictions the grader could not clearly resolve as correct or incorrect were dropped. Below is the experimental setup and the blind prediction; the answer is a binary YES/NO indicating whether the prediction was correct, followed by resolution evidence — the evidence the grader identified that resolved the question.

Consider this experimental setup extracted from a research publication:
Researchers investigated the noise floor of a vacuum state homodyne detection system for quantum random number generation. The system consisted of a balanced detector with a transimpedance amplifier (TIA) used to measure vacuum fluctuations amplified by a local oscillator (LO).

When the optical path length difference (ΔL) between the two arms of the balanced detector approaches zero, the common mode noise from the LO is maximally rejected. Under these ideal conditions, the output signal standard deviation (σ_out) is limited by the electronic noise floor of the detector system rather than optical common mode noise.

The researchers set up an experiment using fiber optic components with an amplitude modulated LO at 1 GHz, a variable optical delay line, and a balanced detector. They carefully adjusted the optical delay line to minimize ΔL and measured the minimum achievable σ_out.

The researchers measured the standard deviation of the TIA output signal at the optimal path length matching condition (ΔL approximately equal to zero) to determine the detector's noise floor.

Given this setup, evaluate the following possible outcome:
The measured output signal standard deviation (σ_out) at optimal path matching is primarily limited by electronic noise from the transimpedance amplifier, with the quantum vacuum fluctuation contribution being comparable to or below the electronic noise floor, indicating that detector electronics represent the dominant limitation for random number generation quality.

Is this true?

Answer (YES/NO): YES